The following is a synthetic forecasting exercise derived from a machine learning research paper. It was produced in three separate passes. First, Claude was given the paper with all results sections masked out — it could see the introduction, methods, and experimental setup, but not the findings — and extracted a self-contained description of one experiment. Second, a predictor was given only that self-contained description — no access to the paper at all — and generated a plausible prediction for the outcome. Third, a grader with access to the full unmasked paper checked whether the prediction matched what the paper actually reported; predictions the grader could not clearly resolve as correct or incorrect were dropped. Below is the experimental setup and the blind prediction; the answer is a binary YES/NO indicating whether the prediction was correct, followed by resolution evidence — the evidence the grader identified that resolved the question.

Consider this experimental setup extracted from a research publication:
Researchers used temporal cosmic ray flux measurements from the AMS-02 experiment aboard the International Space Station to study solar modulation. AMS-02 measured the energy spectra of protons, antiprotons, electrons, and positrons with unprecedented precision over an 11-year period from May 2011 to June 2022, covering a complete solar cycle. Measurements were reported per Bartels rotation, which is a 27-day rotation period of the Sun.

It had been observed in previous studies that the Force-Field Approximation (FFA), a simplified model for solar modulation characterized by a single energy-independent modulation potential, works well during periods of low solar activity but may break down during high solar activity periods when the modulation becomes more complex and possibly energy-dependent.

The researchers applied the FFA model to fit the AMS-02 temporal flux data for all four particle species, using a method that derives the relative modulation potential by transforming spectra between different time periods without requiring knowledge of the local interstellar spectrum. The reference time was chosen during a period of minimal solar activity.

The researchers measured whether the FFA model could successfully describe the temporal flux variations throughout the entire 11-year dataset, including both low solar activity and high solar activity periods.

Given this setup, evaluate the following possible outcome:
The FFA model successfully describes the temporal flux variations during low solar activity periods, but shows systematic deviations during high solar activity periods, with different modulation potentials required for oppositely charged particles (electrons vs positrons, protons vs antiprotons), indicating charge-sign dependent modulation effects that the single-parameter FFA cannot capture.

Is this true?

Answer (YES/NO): YES